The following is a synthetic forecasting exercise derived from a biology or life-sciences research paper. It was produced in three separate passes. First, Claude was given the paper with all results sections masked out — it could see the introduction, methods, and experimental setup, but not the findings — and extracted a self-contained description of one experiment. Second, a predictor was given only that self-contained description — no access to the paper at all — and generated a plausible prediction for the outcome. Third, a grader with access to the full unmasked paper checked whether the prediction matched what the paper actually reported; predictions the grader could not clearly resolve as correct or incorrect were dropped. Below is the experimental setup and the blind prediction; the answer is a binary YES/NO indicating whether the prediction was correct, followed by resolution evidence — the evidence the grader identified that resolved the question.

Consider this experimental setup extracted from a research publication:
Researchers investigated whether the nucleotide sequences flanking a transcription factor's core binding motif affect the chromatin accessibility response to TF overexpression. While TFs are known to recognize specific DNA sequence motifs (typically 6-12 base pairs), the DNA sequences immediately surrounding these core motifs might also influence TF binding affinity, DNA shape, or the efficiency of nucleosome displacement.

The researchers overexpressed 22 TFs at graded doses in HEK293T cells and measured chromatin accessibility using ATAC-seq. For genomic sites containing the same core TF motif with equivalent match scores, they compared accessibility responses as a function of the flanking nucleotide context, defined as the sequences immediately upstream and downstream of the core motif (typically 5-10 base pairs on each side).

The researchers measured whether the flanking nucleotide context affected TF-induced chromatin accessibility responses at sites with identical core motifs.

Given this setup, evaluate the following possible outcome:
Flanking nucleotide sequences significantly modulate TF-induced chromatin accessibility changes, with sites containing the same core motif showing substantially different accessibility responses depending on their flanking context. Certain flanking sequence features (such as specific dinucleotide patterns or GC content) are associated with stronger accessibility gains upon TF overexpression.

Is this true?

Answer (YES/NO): YES